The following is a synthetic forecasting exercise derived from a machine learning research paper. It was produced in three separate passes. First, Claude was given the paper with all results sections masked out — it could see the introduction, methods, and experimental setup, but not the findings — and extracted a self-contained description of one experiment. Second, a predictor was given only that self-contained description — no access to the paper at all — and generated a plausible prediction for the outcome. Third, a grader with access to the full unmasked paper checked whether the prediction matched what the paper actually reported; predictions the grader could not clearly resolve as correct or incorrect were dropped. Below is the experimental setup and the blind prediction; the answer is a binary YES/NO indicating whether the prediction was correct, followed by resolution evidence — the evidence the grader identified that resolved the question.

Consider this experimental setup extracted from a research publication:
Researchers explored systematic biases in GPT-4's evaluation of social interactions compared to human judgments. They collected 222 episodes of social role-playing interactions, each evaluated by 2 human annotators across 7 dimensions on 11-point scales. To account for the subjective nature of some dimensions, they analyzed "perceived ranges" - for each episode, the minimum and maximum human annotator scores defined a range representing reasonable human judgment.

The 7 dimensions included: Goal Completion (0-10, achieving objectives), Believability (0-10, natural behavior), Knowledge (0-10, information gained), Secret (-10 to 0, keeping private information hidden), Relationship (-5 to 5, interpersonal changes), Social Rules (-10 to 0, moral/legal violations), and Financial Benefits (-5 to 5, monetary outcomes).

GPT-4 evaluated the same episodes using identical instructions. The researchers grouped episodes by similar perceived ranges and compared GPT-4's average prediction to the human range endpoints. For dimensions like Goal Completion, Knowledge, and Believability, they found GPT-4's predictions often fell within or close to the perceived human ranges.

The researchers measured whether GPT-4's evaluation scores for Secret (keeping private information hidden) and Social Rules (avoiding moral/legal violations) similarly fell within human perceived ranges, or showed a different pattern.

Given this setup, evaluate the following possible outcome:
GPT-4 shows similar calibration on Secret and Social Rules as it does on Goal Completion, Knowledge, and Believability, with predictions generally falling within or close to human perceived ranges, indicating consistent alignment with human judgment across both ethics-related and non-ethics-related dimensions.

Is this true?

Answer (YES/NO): NO